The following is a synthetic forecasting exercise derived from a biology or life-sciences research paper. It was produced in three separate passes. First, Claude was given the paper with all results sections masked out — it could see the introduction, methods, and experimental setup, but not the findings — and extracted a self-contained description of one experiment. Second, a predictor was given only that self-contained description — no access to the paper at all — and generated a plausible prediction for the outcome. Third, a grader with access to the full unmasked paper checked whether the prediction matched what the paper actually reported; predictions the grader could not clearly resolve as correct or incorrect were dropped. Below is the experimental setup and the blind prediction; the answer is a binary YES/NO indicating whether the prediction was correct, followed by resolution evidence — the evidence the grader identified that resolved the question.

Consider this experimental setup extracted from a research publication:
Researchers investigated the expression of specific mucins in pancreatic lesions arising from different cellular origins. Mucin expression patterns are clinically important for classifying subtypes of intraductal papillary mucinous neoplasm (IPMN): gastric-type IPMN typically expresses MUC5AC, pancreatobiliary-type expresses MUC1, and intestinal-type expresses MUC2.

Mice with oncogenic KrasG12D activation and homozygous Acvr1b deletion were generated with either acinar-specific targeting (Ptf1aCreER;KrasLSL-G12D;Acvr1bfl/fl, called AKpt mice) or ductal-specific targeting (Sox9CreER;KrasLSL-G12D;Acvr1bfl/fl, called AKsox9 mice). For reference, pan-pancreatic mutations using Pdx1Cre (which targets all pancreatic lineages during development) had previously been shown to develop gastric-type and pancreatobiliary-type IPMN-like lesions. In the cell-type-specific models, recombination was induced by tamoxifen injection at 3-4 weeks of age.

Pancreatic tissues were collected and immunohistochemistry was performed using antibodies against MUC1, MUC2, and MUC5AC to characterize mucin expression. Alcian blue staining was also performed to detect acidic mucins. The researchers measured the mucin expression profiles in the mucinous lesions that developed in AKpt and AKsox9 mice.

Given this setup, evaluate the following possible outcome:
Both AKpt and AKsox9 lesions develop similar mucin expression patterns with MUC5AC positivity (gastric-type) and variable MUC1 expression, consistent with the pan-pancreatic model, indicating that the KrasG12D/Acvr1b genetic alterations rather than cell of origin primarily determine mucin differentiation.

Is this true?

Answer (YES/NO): NO